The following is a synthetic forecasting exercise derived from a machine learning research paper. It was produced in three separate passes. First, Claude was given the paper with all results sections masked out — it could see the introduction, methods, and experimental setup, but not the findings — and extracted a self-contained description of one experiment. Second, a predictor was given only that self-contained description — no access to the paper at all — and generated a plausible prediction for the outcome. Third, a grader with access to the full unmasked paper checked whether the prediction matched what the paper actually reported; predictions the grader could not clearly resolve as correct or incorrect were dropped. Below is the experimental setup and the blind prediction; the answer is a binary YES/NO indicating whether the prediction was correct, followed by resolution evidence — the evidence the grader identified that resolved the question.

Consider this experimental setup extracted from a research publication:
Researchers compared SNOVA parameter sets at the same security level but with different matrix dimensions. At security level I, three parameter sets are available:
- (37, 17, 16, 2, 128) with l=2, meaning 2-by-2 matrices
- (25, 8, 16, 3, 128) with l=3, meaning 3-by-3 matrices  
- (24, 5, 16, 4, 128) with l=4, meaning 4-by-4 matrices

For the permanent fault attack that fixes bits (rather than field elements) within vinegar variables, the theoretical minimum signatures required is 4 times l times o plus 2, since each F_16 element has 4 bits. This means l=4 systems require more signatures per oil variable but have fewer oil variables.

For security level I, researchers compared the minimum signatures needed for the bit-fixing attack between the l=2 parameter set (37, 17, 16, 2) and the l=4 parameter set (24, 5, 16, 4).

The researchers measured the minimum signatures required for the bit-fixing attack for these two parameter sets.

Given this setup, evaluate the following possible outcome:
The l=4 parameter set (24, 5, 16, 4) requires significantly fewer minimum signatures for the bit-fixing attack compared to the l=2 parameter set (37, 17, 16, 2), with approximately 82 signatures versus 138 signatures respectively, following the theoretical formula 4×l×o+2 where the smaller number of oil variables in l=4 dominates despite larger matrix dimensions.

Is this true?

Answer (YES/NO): YES